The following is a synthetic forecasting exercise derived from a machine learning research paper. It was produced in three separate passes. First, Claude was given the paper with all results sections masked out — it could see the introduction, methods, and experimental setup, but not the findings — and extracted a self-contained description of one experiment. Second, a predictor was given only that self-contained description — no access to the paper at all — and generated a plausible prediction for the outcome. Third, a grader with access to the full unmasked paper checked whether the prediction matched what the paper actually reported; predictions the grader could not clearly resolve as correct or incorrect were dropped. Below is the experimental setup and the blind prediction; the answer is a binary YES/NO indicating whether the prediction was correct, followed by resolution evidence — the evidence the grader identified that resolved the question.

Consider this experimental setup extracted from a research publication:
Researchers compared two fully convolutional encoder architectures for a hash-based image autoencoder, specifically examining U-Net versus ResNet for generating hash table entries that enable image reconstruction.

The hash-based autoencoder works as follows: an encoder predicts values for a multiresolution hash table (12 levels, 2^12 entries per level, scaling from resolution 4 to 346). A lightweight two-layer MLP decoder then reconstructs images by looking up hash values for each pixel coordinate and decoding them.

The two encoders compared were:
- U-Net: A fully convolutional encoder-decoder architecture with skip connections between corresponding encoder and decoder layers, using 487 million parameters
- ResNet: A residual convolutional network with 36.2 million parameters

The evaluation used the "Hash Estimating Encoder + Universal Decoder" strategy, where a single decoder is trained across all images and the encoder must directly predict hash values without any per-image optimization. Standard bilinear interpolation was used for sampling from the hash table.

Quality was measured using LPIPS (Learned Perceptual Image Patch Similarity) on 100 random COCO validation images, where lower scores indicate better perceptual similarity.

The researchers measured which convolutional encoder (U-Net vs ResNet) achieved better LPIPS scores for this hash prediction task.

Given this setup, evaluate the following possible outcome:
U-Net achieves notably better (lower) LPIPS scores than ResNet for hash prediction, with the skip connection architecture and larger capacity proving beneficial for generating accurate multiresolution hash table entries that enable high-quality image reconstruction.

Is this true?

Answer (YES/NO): YES